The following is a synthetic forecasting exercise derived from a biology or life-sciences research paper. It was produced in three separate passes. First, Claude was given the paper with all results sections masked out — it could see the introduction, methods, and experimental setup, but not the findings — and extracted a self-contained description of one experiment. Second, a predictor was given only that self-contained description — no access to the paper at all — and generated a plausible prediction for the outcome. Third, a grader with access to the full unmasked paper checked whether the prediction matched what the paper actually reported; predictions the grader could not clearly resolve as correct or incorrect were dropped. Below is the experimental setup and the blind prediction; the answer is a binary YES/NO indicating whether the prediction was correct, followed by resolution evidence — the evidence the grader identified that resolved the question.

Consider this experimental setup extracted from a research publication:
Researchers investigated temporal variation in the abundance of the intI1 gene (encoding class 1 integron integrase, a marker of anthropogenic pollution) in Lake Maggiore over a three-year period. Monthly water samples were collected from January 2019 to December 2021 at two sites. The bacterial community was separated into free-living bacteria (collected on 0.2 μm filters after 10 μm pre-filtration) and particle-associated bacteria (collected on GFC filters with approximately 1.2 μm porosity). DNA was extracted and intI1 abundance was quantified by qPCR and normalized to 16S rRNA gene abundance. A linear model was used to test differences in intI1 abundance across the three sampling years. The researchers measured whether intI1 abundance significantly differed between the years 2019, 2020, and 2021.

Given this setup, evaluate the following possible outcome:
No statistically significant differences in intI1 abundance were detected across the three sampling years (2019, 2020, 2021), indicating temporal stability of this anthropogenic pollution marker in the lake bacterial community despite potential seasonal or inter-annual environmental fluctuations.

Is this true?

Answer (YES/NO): YES